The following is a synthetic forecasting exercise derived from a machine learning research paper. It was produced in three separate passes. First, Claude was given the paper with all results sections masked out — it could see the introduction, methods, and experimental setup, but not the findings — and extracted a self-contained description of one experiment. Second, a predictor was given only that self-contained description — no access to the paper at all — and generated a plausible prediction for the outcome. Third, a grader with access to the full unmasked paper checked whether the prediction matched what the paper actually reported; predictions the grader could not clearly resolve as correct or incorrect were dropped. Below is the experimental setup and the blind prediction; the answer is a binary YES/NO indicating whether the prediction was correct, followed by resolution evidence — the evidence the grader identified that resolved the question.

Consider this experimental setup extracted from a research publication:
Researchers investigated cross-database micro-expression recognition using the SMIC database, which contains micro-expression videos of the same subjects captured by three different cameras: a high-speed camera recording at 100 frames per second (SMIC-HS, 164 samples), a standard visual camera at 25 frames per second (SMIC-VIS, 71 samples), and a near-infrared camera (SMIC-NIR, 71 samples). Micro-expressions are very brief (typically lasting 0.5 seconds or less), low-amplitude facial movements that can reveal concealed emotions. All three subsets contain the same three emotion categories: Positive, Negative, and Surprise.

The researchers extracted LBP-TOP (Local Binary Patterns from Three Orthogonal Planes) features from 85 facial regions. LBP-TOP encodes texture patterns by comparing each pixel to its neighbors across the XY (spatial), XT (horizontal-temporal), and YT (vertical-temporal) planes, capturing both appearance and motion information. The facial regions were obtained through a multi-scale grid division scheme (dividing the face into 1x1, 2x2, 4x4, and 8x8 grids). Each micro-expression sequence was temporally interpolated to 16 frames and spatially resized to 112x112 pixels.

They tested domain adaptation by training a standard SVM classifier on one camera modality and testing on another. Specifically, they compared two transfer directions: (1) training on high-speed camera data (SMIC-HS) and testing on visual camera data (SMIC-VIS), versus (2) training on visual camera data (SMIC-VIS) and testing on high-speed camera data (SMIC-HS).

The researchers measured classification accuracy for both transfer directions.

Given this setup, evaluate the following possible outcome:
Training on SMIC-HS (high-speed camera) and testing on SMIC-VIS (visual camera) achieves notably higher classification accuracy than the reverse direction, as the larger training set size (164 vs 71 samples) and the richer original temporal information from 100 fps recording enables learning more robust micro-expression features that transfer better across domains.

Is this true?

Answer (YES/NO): YES